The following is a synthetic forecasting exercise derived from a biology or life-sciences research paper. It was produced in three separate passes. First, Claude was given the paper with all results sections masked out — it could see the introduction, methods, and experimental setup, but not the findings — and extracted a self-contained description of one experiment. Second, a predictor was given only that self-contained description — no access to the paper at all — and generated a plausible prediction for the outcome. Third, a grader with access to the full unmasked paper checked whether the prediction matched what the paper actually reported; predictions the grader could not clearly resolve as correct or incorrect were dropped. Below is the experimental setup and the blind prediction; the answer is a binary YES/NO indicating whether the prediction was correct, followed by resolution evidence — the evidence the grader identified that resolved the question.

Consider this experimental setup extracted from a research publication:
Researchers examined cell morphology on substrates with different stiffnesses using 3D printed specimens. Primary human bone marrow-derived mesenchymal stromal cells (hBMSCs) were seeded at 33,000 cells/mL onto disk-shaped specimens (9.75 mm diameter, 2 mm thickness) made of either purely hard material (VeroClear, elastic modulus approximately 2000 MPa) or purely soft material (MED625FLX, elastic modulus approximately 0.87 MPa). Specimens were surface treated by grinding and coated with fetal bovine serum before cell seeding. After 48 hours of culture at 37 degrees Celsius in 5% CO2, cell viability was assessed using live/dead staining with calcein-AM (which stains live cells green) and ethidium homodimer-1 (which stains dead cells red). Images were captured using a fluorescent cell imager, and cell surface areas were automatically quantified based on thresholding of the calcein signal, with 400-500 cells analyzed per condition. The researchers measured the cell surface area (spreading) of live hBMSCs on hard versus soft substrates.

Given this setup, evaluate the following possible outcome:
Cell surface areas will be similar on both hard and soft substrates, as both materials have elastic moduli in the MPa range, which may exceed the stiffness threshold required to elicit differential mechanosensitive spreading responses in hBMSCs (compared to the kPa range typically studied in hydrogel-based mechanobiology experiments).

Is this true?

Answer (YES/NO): NO